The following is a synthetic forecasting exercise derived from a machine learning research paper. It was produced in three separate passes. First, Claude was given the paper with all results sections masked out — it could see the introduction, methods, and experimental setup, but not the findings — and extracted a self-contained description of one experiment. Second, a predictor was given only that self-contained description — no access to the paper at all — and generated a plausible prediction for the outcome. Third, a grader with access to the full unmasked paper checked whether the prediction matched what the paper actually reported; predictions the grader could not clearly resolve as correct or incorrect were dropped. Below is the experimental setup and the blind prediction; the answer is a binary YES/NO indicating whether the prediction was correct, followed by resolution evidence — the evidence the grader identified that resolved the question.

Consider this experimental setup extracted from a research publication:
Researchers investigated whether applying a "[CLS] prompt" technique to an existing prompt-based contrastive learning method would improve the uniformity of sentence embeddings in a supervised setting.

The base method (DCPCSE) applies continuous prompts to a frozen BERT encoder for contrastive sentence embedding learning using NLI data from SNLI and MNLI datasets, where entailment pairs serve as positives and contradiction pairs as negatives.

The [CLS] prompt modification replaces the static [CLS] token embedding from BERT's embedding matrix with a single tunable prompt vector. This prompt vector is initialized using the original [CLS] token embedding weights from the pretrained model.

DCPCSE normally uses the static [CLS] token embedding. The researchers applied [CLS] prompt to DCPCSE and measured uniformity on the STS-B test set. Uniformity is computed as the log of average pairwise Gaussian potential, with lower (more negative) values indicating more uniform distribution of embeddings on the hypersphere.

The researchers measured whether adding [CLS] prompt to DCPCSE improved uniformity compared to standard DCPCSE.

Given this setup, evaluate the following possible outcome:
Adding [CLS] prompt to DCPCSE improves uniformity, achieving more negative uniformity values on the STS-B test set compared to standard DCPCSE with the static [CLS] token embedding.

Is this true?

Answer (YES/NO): NO